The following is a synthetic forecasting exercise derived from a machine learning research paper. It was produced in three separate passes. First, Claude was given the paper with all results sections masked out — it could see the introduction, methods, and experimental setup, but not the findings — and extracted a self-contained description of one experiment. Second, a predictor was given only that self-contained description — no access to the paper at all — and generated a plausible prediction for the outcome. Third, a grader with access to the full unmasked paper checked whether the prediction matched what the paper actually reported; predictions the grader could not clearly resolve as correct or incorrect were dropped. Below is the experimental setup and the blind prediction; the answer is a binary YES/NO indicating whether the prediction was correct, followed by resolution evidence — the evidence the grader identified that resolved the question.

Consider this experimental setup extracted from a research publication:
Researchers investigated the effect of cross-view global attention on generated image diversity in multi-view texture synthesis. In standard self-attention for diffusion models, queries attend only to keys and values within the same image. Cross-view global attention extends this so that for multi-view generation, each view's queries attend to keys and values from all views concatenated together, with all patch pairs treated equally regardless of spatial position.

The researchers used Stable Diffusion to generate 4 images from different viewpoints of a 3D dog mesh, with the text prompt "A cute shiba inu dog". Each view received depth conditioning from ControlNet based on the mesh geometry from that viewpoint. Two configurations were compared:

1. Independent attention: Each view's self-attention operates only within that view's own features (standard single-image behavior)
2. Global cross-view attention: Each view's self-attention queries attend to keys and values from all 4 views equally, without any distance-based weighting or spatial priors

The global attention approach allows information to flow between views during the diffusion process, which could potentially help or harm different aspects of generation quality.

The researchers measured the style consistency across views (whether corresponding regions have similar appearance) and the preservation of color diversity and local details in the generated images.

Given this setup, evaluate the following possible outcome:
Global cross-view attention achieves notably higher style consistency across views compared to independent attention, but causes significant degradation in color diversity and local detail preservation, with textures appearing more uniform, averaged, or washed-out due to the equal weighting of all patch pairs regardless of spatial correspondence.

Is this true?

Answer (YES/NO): YES